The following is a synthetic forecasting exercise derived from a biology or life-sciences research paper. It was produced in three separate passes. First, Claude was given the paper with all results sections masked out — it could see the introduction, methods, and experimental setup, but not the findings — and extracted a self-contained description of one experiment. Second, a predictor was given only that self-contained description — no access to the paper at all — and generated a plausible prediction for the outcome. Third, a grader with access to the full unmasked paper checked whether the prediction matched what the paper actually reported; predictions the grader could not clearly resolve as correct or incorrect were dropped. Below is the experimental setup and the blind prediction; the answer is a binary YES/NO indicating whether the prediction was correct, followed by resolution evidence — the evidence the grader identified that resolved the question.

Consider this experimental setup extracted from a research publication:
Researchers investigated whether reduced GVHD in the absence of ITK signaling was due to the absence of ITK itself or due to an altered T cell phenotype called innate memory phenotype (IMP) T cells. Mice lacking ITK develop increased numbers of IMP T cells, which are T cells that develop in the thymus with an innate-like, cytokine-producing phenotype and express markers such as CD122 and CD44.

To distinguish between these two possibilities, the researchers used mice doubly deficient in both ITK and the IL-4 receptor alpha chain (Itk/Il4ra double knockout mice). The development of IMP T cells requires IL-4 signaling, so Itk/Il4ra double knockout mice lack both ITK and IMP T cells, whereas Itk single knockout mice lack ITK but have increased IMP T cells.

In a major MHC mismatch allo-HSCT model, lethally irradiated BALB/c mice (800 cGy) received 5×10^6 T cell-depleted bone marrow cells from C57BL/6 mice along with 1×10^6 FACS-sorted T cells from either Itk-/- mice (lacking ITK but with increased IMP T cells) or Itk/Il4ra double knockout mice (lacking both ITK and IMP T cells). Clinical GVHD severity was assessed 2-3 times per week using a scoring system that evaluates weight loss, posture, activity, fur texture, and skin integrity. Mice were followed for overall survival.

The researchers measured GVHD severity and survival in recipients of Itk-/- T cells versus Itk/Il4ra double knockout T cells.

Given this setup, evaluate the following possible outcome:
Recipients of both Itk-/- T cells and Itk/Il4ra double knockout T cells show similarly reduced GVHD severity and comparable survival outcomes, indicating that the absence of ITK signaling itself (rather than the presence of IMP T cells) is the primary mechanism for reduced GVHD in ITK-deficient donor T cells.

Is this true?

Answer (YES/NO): YES